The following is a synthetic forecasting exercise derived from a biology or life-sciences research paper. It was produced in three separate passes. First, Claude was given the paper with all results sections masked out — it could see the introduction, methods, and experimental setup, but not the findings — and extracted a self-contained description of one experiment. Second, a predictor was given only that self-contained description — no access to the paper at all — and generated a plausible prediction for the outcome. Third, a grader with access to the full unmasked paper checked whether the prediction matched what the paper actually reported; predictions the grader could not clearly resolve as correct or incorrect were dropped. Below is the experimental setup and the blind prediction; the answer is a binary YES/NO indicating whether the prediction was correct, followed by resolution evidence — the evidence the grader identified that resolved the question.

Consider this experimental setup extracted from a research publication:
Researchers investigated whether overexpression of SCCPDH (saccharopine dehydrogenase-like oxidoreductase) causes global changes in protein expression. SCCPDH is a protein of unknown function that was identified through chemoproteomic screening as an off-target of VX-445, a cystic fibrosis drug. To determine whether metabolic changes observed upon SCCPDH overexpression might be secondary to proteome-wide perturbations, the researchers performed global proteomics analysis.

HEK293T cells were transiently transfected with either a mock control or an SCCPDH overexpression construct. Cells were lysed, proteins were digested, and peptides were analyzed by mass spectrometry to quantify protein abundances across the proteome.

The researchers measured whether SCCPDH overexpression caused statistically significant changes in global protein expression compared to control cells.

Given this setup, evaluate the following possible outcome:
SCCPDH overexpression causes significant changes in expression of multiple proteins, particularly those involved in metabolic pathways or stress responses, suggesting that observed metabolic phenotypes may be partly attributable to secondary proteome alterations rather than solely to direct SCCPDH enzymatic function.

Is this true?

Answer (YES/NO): NO